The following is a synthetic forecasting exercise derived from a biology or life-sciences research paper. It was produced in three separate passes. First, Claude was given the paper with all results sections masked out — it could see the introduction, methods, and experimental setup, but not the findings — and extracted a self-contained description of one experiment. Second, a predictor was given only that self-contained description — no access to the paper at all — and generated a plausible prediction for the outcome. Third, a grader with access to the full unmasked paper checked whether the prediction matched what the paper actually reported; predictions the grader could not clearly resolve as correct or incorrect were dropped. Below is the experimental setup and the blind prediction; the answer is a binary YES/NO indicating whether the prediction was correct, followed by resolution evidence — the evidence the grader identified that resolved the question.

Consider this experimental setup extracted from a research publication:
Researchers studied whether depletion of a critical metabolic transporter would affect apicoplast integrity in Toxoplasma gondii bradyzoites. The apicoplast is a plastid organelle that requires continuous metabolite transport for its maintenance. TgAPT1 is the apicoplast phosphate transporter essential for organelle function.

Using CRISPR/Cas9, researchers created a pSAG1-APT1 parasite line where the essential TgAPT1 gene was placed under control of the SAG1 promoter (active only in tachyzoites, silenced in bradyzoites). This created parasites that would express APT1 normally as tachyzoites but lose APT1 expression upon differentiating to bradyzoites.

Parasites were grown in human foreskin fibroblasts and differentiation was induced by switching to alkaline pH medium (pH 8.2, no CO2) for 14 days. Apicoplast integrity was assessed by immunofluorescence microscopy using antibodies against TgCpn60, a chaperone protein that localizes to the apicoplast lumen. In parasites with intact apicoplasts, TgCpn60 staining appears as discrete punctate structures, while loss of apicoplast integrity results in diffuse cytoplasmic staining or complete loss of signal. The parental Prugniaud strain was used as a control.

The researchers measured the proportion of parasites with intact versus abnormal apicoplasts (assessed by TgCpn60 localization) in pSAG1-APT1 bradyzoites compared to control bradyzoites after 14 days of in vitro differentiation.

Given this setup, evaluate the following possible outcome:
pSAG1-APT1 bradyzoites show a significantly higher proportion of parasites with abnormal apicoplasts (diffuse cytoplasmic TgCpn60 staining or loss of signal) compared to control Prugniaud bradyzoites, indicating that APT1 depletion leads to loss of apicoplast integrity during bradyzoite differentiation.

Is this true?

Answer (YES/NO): YES